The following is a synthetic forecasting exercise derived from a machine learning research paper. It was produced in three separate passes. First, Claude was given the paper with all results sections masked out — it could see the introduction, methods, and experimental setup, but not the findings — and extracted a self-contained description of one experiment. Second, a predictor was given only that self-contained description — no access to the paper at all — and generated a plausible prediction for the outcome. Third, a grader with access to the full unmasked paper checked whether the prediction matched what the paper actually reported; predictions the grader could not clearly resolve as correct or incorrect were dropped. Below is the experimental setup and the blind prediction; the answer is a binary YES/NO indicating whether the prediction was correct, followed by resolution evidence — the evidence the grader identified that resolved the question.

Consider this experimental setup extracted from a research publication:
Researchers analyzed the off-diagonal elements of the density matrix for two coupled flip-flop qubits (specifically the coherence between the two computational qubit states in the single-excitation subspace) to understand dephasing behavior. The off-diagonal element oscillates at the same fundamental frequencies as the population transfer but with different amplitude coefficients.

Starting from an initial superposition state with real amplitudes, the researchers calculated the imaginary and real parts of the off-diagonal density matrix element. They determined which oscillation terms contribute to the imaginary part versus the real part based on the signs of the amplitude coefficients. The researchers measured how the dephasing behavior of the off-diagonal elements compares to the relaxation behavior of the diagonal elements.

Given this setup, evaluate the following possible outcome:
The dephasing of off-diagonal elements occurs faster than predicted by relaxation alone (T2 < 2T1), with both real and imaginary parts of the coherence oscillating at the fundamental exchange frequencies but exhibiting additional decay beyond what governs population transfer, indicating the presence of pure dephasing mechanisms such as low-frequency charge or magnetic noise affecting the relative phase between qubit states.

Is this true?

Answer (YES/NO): NO